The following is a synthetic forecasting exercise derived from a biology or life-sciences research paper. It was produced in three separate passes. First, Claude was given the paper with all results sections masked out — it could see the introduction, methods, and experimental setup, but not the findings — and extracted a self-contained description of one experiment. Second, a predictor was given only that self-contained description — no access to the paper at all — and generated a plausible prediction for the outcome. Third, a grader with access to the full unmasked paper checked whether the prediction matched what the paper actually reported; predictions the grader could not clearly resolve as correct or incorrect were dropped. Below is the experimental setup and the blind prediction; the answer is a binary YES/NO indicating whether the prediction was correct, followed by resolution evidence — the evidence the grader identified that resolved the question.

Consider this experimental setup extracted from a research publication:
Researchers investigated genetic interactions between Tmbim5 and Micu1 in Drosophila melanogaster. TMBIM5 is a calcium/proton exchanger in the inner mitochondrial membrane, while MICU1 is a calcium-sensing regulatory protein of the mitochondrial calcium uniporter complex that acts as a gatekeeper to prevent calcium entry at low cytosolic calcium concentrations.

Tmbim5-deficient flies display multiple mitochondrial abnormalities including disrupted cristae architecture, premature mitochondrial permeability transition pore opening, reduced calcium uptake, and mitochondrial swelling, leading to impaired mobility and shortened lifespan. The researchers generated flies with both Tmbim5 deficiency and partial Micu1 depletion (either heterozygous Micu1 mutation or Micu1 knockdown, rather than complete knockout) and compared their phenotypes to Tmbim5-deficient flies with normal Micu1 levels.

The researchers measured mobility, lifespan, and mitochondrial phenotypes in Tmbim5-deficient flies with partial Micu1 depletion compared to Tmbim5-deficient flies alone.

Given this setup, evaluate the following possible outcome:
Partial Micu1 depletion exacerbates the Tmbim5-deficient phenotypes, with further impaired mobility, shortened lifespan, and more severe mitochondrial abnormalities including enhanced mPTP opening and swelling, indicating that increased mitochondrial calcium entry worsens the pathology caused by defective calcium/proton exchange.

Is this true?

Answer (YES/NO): NO